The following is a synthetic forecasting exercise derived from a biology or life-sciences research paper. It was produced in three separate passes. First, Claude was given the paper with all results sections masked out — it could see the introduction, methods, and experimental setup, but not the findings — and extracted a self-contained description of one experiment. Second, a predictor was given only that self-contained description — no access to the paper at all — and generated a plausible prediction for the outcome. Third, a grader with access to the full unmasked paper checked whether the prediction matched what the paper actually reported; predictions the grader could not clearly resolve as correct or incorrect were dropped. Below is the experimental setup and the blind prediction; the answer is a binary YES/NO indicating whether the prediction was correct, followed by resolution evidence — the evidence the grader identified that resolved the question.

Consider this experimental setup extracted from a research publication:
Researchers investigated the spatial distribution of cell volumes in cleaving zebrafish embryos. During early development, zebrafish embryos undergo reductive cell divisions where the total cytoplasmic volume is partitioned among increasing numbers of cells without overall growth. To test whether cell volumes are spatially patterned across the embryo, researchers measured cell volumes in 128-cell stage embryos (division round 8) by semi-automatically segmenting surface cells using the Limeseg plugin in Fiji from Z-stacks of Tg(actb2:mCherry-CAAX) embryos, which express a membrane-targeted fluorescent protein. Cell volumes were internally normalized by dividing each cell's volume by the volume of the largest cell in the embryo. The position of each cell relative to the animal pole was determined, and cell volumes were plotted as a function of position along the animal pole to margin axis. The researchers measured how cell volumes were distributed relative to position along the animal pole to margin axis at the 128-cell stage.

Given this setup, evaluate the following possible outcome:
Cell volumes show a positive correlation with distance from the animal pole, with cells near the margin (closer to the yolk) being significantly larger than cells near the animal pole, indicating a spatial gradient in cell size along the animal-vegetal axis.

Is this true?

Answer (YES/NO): NO